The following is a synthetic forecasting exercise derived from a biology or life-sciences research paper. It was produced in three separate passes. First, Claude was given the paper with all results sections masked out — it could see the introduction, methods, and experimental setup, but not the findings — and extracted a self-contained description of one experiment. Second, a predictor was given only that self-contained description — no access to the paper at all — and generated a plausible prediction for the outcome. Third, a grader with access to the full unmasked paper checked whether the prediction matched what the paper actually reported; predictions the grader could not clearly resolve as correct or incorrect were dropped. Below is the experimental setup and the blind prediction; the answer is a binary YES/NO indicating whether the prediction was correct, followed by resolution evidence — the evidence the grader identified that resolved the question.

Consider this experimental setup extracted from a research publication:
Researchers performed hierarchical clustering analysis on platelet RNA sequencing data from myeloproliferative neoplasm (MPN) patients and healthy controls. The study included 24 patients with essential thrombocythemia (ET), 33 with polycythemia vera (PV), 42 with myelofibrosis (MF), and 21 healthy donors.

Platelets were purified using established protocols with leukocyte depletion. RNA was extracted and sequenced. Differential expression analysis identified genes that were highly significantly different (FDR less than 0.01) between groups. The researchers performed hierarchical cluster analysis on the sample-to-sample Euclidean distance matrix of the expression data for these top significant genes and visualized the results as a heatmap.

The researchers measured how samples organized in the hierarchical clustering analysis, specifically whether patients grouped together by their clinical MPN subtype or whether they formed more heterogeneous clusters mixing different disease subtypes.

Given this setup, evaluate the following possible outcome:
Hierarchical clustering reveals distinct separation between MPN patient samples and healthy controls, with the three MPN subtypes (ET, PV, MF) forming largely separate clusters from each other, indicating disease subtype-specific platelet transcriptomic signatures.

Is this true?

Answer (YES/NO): NO